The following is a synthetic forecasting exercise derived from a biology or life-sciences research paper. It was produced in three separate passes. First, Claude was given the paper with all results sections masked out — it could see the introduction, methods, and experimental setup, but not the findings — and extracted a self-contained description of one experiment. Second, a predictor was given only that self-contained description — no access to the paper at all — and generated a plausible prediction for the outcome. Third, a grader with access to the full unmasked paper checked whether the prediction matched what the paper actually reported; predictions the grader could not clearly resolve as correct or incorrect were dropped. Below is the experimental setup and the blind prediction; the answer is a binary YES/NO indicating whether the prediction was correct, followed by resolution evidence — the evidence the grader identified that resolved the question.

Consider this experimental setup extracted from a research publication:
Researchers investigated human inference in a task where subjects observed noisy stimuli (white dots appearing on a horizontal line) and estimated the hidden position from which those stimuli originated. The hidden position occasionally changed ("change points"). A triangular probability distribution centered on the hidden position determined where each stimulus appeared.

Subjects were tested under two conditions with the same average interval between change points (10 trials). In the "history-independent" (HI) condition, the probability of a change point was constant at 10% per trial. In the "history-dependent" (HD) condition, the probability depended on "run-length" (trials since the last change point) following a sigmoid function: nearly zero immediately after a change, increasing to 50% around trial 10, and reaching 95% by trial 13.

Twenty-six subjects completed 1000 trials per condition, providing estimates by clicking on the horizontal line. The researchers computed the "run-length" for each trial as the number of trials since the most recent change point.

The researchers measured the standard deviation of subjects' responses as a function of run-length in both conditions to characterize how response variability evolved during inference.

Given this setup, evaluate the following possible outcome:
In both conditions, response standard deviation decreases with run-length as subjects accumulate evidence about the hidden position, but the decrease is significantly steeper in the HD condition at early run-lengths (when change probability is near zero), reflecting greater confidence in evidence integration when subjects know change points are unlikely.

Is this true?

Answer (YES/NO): NO